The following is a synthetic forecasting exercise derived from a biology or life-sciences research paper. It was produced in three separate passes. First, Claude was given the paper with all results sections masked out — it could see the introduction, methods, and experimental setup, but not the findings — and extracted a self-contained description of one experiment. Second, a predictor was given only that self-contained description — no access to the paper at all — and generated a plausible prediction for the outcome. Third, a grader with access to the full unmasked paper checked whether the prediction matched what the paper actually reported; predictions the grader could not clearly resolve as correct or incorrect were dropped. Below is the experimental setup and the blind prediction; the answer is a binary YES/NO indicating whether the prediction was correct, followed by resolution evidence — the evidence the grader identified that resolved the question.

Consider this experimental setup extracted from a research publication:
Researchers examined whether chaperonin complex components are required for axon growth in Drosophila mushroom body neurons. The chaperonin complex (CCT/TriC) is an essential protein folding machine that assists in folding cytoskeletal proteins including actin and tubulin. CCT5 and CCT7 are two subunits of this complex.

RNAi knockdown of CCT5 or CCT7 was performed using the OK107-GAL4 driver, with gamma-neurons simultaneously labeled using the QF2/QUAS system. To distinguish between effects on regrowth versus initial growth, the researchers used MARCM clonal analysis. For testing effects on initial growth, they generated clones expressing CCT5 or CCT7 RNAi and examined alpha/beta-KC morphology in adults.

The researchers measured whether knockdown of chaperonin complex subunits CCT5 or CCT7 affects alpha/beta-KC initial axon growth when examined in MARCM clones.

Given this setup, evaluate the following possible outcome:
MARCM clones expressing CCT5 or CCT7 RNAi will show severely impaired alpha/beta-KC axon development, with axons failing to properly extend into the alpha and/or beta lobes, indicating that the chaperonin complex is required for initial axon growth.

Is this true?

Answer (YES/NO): NO